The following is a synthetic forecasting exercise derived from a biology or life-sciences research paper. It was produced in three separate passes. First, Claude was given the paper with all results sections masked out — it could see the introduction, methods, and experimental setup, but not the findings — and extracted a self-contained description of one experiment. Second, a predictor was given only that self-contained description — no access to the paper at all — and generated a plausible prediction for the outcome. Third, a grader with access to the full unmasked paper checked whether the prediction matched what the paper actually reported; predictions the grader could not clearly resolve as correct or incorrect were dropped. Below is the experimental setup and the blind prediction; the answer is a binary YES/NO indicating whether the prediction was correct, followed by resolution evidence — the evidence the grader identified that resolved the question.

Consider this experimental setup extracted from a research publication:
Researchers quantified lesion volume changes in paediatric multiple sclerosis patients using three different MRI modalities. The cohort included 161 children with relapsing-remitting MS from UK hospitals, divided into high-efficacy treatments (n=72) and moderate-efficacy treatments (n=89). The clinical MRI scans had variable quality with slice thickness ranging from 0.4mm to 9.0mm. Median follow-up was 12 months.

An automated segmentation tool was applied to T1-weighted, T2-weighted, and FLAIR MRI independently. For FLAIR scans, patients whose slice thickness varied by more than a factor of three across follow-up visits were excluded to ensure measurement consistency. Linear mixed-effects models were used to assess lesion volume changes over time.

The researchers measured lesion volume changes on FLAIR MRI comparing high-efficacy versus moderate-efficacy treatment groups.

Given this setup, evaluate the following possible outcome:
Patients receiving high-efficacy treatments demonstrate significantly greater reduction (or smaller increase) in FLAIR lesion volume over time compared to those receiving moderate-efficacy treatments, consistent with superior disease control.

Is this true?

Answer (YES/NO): NO